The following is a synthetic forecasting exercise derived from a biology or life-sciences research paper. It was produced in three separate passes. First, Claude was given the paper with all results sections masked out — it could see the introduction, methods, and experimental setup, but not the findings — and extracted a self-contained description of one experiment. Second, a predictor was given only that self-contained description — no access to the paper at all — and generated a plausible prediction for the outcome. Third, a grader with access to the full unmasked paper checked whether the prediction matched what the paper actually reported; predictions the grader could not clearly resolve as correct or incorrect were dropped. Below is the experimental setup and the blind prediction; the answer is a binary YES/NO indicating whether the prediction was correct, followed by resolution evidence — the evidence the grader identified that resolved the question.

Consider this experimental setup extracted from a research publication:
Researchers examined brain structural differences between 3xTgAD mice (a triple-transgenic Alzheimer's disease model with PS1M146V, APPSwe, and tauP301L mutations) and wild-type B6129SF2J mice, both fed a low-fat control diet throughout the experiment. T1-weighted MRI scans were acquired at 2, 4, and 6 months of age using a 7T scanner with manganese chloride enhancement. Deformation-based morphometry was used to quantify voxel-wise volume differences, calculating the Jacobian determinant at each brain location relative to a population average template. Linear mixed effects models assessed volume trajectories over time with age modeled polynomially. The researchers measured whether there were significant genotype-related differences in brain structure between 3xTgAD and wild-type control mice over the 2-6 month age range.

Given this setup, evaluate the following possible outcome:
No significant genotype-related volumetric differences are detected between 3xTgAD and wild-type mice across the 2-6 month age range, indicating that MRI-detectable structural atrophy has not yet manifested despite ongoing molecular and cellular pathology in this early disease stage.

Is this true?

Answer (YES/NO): NO